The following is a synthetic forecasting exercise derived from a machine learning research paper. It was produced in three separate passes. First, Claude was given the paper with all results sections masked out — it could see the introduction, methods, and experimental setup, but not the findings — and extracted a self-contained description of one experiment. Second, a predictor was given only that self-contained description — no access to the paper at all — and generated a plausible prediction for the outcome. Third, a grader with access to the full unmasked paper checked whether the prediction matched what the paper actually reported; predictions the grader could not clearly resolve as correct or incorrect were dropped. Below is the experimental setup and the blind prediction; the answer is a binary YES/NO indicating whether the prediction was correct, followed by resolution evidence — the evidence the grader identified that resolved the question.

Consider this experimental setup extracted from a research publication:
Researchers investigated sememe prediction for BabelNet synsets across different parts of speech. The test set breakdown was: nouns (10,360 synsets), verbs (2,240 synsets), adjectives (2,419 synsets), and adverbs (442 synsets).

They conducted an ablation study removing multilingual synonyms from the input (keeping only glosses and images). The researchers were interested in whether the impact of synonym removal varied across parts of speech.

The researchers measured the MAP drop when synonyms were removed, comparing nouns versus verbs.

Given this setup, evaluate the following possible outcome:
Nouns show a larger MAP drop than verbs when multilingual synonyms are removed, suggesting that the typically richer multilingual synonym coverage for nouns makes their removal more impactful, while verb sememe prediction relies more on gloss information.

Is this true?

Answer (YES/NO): NO